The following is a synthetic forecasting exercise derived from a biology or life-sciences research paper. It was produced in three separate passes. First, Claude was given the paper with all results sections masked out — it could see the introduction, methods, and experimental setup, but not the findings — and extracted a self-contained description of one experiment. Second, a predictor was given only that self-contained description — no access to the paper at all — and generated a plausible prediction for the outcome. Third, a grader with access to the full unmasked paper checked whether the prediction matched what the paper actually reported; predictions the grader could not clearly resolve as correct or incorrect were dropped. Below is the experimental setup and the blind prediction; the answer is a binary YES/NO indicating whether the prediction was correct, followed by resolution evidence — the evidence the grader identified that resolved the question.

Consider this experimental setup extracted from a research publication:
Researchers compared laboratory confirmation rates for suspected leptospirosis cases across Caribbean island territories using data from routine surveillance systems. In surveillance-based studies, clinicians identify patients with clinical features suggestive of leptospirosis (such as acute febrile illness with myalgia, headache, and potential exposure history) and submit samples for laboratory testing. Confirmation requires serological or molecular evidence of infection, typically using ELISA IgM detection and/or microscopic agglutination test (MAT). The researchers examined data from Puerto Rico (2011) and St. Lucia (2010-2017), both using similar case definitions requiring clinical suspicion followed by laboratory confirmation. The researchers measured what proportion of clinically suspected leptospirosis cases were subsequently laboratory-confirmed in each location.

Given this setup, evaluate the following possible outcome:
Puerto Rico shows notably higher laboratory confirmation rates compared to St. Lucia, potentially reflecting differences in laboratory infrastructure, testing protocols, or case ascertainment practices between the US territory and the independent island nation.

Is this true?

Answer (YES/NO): NO